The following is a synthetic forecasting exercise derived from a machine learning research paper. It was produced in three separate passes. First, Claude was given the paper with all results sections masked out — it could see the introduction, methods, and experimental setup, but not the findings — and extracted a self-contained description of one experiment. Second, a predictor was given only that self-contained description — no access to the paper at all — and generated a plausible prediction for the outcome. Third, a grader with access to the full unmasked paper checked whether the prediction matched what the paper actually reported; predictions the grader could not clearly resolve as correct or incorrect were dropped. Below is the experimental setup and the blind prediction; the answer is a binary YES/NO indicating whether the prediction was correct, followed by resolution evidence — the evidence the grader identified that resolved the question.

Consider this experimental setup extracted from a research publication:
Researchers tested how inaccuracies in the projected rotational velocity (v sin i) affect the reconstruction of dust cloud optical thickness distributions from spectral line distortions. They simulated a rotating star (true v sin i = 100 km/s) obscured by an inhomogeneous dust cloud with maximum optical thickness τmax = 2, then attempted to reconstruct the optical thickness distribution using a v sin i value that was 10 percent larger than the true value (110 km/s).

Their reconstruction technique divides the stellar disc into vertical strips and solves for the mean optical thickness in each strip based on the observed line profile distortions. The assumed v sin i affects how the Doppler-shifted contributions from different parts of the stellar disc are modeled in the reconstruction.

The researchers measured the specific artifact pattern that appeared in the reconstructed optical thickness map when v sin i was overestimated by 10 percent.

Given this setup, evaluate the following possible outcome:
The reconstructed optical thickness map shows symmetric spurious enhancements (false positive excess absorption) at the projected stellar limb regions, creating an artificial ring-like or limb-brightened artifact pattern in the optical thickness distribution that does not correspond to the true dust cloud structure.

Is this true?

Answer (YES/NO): NO